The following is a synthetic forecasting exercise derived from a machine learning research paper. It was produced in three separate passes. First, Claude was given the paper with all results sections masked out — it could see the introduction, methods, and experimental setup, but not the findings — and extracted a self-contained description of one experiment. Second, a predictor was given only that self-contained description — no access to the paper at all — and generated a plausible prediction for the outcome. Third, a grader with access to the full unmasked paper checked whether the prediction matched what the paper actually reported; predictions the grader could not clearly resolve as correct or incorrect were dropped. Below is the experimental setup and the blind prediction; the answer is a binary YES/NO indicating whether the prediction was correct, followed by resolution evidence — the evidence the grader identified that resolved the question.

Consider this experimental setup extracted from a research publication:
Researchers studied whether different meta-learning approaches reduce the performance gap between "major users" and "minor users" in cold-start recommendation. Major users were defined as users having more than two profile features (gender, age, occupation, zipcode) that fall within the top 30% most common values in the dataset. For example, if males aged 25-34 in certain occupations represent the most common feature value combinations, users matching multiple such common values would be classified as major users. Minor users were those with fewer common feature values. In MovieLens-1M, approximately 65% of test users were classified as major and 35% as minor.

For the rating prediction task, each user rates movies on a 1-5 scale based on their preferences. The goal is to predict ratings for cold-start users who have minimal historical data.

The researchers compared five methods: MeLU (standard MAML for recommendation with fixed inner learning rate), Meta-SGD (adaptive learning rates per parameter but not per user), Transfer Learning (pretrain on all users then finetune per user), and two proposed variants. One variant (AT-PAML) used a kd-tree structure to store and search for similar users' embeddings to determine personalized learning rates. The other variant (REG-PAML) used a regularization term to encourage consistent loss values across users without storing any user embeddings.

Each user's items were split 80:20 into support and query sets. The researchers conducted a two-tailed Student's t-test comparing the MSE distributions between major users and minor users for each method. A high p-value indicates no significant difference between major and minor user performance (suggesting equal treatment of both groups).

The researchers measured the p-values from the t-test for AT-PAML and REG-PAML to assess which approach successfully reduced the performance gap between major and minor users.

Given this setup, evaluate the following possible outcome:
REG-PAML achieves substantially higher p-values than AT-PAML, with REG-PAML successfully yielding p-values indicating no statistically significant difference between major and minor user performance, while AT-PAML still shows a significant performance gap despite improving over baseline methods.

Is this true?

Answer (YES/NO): YES